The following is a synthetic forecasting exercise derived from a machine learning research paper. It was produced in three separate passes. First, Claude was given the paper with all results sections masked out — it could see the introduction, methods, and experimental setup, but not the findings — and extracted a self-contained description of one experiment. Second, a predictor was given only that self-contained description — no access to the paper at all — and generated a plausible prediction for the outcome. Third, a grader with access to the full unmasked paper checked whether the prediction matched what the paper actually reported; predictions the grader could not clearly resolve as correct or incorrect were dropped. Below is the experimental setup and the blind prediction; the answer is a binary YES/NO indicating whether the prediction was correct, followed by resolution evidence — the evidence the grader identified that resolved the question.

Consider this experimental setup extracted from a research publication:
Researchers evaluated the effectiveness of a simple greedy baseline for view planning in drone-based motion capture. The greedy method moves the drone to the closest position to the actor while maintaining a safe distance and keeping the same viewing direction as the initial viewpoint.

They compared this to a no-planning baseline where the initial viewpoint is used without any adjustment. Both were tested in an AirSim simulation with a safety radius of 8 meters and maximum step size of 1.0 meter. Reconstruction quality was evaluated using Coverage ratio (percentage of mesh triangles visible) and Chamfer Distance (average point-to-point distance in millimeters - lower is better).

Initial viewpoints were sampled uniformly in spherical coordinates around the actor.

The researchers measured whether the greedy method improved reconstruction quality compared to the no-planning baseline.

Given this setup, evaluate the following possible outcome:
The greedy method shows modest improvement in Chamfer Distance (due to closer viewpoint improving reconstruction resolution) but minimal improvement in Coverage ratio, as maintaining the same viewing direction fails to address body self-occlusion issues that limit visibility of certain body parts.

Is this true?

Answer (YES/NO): YES